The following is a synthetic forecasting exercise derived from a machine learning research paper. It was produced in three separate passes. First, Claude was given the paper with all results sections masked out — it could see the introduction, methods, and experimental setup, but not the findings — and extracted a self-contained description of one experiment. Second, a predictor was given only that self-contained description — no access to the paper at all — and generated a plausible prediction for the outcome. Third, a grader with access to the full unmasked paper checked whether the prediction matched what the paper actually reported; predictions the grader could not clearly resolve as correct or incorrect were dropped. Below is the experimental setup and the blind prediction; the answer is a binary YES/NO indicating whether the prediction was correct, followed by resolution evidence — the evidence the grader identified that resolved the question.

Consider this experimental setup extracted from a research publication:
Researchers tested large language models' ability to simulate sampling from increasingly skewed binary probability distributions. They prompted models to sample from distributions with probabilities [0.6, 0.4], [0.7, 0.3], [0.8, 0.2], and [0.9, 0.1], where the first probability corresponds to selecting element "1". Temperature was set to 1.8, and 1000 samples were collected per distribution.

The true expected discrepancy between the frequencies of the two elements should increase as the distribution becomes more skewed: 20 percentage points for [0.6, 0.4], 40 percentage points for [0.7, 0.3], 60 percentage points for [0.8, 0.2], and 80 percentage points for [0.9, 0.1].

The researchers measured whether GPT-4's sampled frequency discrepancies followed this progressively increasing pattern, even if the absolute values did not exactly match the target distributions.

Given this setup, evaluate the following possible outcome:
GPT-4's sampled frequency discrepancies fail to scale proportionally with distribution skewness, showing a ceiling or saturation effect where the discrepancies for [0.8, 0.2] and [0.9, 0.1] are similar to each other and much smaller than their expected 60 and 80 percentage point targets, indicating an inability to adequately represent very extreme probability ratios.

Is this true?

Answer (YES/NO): NO